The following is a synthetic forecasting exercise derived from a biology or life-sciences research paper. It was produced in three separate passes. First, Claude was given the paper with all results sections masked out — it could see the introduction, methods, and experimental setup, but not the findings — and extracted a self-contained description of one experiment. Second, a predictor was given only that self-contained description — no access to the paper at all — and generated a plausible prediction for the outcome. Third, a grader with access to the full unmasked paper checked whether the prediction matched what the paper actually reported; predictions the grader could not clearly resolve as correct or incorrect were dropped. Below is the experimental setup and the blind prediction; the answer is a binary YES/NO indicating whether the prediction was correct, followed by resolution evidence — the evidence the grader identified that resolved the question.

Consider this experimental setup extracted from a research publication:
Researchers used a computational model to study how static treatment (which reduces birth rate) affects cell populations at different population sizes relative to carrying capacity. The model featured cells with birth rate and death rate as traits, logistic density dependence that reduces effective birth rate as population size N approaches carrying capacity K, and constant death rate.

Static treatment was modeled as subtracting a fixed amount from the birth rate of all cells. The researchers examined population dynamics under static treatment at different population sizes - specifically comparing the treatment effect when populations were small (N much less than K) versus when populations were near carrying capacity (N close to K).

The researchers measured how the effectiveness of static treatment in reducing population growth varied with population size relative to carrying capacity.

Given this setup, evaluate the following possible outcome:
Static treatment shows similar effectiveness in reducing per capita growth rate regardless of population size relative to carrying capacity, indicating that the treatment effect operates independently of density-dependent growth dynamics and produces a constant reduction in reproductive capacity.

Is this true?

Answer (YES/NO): NO